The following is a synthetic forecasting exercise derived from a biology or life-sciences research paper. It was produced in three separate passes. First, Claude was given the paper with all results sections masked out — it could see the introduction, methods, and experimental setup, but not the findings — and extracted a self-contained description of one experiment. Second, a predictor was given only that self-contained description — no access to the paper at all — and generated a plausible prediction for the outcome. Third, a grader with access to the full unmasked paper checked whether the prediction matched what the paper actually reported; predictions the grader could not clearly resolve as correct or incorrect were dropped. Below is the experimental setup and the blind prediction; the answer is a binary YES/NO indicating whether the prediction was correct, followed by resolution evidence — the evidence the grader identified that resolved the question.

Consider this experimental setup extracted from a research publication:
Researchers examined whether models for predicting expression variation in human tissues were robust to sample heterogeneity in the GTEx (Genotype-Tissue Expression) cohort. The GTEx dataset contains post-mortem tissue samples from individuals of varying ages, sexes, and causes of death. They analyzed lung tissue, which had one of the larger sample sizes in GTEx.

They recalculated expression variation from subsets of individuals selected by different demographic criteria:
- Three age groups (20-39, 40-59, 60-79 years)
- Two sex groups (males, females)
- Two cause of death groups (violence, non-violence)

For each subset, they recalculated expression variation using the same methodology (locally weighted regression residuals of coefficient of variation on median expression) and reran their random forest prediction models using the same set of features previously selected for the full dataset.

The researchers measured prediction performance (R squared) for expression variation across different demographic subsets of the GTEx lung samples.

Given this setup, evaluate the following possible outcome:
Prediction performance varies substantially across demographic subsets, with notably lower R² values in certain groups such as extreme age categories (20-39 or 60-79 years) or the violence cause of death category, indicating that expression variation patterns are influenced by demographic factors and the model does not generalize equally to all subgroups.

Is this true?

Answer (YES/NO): NO